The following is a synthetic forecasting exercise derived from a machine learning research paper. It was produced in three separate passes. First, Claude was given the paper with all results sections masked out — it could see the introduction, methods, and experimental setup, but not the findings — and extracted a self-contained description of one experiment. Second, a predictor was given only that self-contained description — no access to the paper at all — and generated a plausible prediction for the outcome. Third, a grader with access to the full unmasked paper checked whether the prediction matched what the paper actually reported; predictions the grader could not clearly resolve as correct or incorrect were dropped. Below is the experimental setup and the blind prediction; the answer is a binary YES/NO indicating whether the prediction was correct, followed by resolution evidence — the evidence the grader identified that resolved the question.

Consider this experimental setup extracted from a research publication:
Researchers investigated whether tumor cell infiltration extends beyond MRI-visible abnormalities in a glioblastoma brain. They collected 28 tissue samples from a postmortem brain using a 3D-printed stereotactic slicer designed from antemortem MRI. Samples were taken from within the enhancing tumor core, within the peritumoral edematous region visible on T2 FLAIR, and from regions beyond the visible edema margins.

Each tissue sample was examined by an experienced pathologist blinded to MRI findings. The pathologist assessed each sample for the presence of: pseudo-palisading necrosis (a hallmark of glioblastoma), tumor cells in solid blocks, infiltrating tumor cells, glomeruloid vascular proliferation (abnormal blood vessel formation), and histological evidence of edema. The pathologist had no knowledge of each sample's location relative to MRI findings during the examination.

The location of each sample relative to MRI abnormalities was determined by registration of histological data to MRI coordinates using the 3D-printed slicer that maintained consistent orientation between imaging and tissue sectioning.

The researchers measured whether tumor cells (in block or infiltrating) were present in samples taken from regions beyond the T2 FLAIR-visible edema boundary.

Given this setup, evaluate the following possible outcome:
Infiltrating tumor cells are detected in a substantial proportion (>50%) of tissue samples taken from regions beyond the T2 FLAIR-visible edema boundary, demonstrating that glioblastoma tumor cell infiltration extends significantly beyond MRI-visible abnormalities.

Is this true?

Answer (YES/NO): NO